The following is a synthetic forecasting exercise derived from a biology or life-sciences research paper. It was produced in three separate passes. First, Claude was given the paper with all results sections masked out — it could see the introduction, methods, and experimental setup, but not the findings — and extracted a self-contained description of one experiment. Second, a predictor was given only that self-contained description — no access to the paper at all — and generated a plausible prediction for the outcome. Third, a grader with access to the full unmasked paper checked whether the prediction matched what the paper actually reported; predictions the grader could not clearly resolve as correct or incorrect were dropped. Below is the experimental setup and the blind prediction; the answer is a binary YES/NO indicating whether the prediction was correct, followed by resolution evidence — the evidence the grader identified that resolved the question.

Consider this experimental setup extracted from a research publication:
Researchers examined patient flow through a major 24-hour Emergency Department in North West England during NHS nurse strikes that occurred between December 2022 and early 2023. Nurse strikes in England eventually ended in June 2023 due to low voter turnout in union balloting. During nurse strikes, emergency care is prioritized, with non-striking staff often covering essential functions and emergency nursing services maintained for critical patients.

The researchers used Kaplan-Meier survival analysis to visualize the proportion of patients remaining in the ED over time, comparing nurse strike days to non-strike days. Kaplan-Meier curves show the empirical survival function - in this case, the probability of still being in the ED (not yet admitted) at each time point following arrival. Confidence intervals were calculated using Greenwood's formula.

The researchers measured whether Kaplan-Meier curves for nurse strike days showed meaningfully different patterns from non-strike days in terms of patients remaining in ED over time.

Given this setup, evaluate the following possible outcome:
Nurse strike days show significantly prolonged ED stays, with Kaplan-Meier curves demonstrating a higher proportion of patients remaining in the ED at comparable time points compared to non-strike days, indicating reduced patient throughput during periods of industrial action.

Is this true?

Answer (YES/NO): NO